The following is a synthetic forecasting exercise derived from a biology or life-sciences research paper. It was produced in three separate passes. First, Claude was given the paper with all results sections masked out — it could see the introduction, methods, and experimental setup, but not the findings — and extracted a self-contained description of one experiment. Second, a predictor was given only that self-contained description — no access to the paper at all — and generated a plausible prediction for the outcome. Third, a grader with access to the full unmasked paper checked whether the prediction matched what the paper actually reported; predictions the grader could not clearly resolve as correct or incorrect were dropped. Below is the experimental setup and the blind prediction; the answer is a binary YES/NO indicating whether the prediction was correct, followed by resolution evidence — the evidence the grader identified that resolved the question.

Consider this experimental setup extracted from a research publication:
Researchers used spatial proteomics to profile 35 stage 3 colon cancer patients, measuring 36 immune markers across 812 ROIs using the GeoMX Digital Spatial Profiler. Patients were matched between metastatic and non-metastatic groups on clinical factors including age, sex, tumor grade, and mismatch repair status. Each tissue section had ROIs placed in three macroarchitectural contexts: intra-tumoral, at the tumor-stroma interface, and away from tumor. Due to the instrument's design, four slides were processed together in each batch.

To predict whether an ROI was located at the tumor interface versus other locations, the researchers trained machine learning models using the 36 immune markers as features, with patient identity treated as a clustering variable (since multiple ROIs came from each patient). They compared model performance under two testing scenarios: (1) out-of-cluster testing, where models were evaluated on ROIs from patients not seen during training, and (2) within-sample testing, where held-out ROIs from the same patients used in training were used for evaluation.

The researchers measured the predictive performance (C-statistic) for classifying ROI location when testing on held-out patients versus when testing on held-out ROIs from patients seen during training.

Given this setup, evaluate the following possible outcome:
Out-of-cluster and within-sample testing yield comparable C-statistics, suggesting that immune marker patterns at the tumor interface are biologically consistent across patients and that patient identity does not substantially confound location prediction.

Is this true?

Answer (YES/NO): NO